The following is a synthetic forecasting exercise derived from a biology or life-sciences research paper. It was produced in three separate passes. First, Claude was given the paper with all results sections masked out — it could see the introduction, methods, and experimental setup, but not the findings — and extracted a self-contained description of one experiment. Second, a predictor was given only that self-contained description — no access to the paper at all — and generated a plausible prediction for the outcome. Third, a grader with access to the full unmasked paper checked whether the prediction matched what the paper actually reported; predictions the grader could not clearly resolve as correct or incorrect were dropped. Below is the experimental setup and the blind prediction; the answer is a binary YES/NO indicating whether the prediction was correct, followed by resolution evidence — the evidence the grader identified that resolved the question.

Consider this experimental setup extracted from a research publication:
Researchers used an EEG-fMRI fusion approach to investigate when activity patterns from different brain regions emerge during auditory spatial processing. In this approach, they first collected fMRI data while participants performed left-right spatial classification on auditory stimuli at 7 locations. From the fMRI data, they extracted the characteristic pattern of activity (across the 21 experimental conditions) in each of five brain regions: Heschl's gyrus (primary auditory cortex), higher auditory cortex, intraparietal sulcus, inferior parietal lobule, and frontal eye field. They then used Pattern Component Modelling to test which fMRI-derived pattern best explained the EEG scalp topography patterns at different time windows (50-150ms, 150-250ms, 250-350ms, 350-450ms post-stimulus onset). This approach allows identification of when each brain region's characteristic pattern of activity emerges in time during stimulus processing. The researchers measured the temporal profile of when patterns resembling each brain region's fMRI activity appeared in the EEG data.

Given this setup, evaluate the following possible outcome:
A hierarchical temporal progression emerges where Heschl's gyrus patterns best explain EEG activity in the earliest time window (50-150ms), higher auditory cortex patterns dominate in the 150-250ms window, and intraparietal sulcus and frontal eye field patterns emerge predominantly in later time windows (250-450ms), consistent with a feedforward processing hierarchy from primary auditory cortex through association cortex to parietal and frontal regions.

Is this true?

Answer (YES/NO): NO